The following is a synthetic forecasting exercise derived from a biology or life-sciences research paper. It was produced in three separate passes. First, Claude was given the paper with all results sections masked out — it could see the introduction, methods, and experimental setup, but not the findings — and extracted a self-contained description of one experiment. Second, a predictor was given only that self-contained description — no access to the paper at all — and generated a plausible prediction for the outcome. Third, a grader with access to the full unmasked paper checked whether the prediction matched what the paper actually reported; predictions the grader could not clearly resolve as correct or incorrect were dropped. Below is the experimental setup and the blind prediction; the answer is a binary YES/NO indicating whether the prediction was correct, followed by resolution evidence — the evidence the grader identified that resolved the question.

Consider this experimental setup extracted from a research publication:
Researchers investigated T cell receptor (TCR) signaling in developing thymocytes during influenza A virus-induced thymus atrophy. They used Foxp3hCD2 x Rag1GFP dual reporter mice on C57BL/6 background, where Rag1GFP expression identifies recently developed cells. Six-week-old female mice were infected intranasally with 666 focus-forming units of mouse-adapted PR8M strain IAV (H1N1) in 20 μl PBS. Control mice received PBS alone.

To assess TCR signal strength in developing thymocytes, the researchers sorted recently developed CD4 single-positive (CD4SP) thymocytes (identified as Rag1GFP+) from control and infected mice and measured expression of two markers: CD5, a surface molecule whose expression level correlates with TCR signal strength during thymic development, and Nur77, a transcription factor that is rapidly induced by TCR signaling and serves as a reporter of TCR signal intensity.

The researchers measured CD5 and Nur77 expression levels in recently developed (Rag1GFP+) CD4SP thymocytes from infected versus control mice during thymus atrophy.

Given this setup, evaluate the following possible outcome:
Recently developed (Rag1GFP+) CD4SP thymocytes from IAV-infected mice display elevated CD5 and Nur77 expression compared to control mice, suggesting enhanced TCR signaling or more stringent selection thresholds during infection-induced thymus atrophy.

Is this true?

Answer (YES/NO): NO